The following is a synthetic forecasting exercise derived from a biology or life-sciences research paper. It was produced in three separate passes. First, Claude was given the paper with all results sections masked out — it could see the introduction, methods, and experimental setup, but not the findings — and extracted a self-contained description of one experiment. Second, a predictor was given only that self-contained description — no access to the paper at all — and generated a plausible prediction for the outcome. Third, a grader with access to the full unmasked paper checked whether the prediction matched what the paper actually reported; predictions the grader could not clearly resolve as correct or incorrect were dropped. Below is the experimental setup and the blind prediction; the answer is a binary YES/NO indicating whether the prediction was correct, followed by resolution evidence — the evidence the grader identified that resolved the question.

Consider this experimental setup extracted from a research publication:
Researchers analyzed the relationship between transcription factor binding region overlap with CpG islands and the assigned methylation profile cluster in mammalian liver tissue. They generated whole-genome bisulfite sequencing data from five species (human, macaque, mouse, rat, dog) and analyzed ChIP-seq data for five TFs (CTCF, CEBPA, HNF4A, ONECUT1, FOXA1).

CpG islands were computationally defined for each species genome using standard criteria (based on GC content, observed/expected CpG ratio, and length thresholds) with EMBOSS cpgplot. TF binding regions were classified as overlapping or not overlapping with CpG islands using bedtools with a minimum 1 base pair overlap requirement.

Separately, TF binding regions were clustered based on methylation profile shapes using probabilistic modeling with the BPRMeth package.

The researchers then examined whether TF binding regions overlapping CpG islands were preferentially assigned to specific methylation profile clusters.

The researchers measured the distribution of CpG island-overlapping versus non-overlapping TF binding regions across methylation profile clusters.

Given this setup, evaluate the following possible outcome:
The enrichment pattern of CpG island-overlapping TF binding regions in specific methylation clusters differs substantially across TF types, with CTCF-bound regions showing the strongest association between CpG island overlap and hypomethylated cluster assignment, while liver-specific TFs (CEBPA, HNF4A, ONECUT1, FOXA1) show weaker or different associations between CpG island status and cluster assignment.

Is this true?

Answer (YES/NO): NO